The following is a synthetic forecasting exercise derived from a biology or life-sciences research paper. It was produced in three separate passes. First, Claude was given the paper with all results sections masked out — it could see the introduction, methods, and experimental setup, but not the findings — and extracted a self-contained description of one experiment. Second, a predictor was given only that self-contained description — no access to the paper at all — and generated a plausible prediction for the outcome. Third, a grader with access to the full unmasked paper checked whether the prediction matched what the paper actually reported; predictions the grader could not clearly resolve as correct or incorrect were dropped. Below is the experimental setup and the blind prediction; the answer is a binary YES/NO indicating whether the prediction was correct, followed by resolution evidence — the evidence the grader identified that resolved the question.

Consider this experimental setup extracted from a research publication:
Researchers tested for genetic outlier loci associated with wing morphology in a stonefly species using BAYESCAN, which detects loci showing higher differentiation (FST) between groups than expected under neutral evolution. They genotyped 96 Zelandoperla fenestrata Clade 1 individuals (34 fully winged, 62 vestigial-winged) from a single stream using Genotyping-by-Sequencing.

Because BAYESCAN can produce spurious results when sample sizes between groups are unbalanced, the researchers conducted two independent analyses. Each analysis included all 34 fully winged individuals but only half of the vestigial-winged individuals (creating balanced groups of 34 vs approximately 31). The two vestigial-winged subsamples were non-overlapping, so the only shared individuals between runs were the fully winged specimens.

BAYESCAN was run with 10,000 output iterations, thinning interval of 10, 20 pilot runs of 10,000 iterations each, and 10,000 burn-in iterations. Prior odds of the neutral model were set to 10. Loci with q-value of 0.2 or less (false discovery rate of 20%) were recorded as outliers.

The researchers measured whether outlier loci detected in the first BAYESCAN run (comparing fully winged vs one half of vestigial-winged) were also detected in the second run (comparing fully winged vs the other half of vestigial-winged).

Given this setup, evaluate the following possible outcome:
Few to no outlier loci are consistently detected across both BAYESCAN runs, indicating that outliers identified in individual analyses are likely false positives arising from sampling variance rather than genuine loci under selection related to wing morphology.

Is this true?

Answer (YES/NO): NO